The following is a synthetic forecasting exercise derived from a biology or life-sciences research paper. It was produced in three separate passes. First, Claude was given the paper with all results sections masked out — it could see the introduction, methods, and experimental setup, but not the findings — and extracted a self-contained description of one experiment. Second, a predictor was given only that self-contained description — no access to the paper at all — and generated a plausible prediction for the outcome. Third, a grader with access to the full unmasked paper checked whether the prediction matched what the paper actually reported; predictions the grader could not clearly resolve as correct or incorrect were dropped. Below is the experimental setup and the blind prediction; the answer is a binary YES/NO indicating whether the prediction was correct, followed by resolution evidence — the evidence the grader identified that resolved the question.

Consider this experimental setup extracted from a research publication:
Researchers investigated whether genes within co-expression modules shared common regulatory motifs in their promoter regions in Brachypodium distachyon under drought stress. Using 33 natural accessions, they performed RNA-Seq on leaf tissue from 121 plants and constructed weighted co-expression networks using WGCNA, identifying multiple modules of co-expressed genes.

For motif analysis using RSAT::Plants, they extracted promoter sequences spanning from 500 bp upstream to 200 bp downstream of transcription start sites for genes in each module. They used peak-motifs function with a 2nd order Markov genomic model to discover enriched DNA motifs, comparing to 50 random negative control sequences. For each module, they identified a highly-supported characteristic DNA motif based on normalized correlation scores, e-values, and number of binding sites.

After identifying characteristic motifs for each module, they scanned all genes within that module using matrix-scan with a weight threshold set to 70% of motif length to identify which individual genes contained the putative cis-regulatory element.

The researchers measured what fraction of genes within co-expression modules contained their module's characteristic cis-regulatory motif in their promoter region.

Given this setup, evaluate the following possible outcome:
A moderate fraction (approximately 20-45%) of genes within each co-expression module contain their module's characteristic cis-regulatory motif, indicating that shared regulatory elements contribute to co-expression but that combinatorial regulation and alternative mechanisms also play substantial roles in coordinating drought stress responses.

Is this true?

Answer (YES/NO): NO